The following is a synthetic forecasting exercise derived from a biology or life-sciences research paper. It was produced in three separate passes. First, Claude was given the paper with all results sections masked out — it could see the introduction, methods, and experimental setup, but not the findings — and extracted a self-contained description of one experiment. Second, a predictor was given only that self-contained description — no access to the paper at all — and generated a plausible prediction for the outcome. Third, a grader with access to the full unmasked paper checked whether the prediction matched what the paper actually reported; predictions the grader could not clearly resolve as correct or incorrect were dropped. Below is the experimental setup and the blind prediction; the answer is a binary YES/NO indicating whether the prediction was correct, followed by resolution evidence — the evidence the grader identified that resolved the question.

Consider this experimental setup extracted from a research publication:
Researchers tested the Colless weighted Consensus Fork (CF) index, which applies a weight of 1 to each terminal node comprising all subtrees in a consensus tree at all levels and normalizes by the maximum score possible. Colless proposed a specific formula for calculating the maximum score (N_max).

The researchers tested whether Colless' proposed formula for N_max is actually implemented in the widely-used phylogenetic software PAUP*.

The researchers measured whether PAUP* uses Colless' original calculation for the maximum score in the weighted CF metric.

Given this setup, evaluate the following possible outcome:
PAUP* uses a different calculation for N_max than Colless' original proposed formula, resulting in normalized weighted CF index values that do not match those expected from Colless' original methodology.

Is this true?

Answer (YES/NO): YES